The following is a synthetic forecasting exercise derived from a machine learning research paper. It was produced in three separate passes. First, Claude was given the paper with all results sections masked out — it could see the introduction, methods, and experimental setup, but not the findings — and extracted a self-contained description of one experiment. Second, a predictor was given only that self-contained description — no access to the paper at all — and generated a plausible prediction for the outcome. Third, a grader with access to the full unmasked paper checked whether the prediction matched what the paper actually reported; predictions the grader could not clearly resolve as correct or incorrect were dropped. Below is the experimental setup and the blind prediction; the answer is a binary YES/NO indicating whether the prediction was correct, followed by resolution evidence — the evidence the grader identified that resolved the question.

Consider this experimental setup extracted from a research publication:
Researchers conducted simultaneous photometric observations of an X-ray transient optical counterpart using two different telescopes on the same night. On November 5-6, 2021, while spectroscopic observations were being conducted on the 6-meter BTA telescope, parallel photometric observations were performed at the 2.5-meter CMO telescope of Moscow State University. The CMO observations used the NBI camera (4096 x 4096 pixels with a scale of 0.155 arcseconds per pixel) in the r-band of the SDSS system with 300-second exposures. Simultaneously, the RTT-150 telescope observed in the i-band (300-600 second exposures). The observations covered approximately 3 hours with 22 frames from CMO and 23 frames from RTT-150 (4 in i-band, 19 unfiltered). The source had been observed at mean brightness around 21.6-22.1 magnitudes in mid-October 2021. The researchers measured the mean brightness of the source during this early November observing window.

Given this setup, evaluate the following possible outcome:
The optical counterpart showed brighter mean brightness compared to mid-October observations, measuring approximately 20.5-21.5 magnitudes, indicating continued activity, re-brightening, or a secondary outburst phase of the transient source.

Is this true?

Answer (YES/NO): NO